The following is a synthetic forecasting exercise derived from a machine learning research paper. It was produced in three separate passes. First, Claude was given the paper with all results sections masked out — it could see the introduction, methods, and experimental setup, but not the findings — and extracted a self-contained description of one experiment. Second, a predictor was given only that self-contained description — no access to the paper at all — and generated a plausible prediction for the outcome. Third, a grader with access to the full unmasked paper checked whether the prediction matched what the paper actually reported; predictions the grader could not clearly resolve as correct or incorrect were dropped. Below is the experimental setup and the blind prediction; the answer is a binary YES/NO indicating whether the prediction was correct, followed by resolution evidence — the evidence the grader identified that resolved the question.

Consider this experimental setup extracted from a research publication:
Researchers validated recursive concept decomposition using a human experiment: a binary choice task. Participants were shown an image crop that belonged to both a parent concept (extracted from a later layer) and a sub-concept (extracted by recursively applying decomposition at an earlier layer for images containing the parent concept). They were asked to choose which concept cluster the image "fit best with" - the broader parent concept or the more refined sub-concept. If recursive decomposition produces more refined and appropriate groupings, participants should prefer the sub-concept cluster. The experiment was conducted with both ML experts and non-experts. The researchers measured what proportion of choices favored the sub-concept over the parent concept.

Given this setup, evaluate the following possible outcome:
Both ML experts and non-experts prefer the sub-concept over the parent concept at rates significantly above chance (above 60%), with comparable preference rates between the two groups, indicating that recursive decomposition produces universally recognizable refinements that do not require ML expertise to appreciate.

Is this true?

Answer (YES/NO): YES